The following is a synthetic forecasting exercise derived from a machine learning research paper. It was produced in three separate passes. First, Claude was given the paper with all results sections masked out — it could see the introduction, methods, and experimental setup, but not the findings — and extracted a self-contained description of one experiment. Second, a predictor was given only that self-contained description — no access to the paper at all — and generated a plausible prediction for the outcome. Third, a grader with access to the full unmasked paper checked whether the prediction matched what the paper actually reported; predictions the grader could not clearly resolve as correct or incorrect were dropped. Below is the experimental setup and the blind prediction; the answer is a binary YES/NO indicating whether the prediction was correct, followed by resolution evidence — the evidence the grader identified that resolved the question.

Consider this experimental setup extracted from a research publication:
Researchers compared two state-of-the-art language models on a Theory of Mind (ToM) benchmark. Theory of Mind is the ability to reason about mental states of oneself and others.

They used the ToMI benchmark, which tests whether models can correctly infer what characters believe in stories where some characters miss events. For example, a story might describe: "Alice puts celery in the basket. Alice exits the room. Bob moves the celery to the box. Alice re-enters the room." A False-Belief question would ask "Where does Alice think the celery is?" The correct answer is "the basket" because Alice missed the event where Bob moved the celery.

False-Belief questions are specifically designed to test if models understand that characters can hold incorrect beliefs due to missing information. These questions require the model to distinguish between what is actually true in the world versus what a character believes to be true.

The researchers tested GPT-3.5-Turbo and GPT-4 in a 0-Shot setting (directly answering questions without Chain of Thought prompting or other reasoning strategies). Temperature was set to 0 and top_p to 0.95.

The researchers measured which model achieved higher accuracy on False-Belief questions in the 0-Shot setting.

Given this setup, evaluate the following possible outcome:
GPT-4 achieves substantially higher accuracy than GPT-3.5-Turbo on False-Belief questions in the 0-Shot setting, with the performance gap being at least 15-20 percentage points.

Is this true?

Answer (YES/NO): NO